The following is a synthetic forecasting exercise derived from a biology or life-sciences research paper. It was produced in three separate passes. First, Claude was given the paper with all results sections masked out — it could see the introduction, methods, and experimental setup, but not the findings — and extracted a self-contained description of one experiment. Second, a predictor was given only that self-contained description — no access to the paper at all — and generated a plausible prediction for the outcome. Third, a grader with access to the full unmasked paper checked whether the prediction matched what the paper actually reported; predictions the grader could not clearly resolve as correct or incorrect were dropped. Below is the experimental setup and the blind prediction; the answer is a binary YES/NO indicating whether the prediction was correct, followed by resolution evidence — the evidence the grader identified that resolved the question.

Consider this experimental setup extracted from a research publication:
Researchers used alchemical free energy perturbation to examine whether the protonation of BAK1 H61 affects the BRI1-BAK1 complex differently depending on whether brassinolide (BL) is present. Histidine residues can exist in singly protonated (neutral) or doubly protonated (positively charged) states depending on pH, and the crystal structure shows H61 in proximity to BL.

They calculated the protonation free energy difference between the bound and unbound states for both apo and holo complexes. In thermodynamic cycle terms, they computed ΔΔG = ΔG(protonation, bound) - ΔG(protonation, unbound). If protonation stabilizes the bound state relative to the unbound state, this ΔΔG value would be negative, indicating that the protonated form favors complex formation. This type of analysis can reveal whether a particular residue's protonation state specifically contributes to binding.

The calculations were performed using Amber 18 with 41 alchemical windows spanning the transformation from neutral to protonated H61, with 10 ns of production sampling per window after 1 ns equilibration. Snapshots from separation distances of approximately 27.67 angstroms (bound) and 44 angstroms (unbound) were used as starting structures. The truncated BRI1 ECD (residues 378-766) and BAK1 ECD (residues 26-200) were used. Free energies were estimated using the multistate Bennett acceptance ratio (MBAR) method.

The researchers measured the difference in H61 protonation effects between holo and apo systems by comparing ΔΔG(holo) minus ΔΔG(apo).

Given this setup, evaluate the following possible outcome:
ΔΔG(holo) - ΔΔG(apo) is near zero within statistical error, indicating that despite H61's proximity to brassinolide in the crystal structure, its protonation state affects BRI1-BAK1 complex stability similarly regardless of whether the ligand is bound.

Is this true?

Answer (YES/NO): NO